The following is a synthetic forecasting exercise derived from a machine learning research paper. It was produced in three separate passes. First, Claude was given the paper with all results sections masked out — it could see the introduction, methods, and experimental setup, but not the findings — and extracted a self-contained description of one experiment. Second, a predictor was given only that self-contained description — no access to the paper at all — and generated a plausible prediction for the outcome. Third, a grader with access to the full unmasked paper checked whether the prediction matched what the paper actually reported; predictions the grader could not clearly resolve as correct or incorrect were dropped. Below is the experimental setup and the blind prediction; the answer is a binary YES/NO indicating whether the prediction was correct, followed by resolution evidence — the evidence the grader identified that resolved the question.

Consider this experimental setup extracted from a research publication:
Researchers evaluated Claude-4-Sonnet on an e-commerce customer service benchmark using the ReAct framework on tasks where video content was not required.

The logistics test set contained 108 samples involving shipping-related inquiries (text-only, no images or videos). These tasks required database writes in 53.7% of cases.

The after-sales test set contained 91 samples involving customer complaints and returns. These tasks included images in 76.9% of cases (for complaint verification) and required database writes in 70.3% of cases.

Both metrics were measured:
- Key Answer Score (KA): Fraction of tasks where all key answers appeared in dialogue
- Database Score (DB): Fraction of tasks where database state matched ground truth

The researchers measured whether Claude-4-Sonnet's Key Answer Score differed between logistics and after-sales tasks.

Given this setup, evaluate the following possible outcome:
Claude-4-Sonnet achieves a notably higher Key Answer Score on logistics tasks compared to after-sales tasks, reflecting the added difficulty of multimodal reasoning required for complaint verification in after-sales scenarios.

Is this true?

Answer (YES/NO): YES